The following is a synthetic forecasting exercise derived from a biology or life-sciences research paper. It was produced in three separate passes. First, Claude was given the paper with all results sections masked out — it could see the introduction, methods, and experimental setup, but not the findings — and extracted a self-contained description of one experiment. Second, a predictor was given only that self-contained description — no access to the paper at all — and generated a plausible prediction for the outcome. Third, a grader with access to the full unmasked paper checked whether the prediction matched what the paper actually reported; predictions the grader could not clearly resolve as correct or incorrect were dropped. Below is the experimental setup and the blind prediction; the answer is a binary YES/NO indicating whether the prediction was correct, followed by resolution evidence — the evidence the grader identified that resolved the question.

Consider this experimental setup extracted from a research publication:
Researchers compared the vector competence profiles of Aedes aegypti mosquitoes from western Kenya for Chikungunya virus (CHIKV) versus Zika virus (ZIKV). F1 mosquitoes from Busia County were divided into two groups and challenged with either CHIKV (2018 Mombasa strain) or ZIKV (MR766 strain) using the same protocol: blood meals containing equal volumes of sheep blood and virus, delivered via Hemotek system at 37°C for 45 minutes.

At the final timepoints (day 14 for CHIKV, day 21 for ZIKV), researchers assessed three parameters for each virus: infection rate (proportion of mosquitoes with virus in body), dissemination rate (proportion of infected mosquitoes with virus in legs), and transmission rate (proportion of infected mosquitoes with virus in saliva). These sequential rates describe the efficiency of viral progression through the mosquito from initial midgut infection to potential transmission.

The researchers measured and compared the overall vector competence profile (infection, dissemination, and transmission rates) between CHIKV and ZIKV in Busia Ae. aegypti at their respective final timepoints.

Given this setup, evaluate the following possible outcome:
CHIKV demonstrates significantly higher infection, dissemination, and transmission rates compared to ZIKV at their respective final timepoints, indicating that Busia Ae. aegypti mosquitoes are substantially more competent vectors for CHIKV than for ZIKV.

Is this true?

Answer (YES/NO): YES